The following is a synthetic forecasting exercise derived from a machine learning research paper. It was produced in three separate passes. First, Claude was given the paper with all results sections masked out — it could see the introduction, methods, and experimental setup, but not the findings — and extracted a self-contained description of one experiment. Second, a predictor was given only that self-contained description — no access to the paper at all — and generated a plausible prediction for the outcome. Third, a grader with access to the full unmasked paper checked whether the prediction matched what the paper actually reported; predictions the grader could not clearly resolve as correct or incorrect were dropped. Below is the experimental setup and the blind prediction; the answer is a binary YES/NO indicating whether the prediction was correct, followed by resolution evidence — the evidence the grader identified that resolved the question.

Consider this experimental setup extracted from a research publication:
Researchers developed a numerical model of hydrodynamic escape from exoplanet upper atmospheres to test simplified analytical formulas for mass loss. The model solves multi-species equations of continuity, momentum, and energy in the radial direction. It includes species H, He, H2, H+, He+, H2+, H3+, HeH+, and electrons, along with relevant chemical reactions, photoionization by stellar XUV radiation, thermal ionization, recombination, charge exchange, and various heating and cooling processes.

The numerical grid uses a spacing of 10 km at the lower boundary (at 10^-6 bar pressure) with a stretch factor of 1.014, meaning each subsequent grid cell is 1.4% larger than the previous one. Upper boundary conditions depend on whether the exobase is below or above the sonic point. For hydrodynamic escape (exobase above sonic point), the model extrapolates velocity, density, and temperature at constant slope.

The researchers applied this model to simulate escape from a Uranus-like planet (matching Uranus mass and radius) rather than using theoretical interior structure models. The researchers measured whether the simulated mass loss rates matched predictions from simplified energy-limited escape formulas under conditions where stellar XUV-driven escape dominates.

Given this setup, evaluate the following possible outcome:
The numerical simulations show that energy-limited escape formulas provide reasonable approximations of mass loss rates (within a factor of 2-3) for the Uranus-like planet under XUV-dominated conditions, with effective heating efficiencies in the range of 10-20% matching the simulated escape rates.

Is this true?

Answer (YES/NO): NO